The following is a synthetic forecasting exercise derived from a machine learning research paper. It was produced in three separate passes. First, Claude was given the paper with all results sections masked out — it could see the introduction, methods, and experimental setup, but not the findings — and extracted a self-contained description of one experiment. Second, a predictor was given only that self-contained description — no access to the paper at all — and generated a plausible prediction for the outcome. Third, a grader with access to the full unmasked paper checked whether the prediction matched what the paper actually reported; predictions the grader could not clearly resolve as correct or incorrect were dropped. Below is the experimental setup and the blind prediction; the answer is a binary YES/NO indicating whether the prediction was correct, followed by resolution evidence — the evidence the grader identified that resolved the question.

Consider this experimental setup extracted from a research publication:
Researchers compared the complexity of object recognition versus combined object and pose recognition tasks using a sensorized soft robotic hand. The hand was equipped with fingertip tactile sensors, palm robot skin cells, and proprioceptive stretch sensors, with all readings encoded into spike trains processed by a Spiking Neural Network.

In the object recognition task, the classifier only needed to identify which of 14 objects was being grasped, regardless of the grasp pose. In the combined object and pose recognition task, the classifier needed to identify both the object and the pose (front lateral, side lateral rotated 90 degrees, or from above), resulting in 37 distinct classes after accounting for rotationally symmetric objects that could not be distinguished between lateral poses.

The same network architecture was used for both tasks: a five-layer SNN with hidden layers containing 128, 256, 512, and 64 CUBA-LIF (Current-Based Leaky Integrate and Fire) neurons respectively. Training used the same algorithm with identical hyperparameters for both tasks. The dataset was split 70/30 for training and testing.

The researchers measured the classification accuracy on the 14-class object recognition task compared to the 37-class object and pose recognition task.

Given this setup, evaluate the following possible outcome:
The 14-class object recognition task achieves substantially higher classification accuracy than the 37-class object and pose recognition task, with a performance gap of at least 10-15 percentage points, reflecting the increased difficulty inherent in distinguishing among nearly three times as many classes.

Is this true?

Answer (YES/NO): NO